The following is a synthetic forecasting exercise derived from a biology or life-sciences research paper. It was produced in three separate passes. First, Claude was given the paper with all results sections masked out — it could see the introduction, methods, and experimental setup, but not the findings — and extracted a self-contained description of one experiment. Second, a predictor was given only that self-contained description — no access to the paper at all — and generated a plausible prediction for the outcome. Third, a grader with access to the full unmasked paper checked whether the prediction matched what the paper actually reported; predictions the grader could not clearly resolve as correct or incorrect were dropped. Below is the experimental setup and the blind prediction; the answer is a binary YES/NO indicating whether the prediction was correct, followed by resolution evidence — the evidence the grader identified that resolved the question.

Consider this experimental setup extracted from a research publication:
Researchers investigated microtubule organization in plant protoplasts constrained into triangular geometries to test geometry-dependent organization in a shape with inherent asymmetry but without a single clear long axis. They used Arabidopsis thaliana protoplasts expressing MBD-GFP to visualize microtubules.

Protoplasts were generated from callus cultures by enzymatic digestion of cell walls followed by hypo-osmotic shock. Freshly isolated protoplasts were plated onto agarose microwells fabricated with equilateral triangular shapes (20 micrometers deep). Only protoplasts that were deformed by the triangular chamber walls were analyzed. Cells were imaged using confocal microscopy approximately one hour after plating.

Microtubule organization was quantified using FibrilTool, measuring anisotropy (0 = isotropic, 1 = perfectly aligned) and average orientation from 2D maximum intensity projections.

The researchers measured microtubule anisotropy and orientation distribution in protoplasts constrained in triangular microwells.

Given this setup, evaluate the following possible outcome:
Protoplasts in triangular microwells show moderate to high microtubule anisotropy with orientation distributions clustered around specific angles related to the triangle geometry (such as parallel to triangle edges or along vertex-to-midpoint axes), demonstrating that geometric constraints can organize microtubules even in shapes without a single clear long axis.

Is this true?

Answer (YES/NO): NO